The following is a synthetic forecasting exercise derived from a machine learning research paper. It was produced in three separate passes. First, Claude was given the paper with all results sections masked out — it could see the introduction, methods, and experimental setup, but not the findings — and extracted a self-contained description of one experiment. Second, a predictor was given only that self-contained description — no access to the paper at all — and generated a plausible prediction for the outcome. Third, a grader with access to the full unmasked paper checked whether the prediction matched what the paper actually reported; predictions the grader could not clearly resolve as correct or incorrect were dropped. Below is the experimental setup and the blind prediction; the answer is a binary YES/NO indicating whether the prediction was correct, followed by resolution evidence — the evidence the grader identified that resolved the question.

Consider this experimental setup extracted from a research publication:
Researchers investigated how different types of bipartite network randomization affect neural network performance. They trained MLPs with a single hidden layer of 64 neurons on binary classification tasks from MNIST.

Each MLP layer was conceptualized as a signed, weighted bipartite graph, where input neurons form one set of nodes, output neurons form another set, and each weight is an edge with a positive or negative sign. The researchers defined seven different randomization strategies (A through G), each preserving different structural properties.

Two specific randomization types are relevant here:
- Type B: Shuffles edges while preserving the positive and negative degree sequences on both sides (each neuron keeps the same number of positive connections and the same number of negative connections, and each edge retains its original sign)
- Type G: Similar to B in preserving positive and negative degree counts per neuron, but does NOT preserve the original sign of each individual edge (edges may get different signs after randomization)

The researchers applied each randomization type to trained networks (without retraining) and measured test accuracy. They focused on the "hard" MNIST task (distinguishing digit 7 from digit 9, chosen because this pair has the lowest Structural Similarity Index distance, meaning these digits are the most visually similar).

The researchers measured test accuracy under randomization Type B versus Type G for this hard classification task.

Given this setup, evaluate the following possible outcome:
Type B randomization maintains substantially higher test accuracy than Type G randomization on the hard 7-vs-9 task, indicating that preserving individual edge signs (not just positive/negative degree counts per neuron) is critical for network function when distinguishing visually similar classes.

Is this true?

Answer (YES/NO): YES